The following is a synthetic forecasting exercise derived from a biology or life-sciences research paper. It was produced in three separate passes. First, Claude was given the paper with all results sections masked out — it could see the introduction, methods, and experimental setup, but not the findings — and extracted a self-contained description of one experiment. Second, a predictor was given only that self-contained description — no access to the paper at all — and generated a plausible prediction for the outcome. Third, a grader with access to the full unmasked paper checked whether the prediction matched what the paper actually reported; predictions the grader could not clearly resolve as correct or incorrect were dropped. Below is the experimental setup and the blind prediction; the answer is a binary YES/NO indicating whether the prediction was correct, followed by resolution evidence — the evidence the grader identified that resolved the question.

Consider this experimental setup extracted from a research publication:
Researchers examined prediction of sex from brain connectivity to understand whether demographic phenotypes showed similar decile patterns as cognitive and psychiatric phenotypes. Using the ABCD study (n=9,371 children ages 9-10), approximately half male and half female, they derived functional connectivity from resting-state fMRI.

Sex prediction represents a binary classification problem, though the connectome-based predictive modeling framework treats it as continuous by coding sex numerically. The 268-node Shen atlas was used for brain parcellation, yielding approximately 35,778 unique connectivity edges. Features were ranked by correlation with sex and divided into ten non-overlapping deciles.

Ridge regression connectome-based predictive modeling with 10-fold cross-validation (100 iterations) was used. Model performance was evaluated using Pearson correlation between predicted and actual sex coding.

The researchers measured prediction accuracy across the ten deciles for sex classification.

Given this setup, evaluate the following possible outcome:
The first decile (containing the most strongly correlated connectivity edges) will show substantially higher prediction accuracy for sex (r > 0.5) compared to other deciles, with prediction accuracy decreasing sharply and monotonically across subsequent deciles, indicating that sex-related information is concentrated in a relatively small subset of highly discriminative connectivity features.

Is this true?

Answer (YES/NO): NO